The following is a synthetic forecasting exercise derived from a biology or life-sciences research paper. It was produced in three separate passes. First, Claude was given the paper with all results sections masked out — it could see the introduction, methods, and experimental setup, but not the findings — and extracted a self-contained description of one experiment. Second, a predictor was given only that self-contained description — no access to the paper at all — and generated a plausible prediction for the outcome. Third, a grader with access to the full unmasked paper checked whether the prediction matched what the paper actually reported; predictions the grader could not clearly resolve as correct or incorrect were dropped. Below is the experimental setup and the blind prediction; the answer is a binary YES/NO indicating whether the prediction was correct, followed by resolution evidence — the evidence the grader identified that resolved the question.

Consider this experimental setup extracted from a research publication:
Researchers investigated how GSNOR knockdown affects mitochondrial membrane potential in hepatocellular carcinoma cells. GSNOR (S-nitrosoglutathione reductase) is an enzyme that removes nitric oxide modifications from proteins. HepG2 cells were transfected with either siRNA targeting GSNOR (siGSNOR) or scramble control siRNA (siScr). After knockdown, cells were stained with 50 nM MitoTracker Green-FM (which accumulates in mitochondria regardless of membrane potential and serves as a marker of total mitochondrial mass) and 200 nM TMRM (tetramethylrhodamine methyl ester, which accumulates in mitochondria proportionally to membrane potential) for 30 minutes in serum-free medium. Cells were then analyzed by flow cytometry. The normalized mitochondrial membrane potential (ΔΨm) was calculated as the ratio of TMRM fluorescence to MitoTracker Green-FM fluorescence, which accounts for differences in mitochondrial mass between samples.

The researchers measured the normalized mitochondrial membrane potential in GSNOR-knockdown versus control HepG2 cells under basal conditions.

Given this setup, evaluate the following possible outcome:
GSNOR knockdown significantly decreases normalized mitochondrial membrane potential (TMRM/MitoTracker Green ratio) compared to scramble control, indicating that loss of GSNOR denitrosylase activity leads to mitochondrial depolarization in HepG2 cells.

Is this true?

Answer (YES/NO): YES